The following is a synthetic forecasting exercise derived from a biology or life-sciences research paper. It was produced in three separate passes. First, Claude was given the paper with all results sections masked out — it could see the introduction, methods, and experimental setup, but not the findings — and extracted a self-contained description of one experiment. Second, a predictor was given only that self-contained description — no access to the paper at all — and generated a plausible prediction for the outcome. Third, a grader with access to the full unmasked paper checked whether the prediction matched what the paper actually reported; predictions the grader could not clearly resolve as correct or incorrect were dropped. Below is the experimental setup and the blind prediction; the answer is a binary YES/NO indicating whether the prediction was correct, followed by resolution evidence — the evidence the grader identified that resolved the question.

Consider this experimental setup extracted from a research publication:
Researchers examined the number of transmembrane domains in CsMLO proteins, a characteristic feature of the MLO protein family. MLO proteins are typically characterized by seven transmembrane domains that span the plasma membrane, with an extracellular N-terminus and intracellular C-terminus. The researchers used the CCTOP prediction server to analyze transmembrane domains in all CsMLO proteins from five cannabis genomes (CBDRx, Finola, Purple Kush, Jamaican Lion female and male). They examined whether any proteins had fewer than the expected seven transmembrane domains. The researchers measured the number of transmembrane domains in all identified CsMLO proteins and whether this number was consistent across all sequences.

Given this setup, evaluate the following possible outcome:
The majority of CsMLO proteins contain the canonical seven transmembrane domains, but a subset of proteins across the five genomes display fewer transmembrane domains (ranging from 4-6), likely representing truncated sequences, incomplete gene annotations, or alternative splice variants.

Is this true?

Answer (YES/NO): NO